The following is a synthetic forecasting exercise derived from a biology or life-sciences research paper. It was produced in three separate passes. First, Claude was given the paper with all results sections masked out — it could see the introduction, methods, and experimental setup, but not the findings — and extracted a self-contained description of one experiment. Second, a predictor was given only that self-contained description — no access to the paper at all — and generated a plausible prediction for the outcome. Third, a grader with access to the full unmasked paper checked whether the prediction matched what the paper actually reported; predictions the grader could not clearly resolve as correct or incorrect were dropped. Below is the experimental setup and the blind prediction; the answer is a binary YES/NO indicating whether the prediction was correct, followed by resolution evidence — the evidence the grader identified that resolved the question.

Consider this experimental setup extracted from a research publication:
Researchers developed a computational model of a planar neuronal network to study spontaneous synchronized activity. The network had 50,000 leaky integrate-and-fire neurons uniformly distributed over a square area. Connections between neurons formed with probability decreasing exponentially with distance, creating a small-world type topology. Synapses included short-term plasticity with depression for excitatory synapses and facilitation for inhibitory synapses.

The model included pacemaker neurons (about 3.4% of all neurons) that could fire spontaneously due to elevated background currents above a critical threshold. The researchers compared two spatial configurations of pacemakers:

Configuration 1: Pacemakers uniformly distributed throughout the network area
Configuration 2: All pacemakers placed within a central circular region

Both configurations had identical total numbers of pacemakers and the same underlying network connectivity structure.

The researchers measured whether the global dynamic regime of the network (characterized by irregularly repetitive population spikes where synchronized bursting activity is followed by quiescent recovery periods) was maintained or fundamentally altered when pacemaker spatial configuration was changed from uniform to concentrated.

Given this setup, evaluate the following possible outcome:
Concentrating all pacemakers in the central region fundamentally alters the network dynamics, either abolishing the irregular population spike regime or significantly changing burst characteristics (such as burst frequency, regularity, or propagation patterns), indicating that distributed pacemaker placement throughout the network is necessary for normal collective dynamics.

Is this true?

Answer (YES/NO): NO